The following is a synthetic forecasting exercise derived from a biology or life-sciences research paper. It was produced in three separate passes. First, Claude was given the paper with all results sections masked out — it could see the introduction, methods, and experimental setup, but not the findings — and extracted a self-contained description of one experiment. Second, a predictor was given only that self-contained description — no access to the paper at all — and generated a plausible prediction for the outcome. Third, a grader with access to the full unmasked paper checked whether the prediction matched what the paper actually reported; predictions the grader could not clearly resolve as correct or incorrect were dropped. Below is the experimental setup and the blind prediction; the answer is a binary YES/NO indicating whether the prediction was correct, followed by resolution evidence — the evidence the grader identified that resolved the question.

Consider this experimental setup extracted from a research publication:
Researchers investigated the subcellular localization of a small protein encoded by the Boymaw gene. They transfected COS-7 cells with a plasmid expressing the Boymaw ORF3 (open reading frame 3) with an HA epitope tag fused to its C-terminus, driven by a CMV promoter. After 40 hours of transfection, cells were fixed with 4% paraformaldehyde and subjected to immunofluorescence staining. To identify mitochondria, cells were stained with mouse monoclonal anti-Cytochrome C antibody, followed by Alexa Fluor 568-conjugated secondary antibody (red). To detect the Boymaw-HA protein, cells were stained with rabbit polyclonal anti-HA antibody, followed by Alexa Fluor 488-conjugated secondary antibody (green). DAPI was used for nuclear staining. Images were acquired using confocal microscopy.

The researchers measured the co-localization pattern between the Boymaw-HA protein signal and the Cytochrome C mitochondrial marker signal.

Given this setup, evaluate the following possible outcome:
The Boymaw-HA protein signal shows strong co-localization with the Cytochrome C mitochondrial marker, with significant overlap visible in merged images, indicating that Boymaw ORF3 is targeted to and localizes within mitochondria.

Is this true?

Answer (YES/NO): YES